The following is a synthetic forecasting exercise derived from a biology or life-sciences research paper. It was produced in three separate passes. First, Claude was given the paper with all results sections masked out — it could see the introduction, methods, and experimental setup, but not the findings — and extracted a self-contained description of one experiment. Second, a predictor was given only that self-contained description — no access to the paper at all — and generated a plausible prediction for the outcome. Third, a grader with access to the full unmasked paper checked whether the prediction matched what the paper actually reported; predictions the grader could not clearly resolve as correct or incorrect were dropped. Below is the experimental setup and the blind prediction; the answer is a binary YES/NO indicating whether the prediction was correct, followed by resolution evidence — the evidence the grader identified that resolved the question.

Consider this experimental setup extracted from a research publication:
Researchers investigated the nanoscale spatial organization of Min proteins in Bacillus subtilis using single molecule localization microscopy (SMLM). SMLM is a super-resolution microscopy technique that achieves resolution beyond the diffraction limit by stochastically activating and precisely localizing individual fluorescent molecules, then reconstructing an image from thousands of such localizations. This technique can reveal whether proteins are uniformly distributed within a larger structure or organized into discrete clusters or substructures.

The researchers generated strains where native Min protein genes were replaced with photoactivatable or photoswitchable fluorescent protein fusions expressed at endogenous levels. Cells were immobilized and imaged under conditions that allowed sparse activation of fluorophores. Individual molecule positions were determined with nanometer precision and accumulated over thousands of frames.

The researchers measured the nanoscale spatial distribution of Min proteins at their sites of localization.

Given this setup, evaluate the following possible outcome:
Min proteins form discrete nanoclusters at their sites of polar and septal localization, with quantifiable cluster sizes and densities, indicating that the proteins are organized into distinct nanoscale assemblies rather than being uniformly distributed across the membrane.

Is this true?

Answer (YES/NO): YES